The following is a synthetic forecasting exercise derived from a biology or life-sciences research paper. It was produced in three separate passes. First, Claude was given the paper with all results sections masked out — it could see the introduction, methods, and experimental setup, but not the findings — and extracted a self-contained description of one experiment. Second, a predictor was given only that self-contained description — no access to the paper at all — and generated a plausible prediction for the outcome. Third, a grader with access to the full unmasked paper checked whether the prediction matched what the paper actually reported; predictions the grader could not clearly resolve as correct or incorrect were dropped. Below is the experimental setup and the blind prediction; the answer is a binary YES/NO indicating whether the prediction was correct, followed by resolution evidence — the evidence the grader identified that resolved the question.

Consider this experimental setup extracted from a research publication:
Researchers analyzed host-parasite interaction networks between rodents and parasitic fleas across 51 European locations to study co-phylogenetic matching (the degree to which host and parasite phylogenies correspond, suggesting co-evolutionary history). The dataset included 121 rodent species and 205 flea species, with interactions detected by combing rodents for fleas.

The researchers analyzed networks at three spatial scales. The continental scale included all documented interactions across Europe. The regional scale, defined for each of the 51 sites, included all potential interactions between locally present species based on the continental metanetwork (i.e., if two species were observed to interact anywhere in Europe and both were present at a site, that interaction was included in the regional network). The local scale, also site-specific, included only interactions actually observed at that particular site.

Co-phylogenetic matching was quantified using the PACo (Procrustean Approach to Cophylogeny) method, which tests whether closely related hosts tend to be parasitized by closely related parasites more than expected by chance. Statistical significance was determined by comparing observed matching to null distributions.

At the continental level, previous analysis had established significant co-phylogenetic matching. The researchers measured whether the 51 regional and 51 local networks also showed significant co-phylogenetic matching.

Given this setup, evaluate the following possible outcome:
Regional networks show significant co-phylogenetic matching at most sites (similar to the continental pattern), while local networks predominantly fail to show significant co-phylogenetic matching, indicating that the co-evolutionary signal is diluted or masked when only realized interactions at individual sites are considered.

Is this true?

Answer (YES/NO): NO